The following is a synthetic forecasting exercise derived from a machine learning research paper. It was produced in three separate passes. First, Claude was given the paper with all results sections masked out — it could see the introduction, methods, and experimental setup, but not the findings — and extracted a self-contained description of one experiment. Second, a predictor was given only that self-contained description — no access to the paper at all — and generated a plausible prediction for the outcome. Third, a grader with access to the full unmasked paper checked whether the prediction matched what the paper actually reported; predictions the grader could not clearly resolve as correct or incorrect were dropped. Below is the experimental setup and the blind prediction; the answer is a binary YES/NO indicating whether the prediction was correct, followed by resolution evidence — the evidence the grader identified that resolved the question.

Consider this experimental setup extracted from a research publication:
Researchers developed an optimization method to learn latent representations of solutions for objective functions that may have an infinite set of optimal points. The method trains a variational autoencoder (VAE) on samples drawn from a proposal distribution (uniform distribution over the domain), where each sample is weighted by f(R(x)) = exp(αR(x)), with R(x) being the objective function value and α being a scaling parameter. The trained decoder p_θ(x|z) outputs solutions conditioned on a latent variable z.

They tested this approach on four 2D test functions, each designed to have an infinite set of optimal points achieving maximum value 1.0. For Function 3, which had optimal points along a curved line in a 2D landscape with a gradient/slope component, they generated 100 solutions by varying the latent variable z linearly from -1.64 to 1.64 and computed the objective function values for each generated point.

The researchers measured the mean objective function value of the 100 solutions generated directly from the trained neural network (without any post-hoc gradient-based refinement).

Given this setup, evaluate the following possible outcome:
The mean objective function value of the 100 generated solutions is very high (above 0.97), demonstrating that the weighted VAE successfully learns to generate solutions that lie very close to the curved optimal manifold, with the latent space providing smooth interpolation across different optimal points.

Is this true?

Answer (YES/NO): NO